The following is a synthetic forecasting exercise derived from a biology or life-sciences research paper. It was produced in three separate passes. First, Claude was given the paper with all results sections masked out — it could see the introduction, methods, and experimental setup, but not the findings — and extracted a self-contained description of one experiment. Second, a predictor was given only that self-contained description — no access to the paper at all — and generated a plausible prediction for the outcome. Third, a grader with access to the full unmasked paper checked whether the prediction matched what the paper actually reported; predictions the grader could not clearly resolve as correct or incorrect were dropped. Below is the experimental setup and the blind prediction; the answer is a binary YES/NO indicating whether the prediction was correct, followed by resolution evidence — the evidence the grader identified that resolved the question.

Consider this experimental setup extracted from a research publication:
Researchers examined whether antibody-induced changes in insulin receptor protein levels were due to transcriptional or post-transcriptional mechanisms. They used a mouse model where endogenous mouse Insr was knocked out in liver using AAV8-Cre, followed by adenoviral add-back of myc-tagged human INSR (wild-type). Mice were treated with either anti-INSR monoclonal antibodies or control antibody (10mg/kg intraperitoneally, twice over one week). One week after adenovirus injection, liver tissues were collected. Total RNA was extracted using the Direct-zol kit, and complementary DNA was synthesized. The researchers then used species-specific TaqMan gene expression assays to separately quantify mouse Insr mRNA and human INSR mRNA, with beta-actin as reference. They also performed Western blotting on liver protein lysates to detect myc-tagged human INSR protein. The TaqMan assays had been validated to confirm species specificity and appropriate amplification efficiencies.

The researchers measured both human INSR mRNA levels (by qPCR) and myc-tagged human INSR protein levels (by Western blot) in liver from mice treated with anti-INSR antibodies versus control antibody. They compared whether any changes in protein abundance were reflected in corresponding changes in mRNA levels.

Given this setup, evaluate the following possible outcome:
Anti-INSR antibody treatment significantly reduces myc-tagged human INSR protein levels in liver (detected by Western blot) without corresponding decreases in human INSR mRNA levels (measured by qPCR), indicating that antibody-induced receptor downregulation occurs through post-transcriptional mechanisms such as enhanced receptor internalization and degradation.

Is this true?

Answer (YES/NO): YES